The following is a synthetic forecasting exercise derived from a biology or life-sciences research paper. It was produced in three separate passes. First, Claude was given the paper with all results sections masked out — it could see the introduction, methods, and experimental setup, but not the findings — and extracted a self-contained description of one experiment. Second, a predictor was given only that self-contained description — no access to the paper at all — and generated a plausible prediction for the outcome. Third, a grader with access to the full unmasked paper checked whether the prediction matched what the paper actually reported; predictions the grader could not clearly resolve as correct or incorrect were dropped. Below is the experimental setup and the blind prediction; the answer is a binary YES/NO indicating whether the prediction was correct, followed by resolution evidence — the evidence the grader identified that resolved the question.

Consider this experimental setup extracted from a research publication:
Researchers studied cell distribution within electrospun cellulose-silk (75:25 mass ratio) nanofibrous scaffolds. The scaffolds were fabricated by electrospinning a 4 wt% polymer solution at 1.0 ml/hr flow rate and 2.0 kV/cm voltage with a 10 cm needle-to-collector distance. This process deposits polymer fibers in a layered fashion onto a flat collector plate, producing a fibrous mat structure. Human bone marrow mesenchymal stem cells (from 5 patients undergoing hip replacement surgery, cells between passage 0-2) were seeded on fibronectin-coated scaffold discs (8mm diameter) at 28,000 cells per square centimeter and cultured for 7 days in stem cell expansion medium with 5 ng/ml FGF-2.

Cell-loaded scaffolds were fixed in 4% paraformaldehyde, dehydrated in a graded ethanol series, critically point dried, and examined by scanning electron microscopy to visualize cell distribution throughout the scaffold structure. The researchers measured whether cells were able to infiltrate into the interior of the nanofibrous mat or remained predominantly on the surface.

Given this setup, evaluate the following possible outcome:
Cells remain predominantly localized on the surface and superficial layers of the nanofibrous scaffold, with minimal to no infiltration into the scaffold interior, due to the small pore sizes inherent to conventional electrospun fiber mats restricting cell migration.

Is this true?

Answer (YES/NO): YES